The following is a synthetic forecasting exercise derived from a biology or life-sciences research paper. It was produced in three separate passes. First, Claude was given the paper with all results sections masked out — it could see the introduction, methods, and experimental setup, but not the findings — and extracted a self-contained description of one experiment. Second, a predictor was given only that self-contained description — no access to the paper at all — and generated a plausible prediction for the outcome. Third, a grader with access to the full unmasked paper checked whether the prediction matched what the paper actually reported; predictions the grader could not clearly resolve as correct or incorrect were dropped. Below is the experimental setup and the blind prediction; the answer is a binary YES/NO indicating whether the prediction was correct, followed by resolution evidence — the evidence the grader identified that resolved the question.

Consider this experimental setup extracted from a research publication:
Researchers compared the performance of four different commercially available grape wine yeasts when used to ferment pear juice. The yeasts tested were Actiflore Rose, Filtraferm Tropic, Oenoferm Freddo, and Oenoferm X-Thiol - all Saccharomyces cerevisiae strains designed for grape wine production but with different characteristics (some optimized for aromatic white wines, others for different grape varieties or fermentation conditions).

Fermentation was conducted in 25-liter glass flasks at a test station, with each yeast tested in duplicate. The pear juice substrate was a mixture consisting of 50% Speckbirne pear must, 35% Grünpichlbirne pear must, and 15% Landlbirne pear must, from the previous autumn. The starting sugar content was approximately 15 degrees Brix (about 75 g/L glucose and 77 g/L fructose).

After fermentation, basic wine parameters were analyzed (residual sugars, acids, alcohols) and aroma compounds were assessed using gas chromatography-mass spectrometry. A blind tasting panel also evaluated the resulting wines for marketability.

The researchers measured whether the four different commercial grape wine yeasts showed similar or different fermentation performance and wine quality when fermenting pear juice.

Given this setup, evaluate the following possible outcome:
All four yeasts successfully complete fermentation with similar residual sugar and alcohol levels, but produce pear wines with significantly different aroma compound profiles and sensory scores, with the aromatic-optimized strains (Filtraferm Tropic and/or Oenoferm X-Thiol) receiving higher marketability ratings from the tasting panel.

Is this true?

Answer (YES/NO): NO